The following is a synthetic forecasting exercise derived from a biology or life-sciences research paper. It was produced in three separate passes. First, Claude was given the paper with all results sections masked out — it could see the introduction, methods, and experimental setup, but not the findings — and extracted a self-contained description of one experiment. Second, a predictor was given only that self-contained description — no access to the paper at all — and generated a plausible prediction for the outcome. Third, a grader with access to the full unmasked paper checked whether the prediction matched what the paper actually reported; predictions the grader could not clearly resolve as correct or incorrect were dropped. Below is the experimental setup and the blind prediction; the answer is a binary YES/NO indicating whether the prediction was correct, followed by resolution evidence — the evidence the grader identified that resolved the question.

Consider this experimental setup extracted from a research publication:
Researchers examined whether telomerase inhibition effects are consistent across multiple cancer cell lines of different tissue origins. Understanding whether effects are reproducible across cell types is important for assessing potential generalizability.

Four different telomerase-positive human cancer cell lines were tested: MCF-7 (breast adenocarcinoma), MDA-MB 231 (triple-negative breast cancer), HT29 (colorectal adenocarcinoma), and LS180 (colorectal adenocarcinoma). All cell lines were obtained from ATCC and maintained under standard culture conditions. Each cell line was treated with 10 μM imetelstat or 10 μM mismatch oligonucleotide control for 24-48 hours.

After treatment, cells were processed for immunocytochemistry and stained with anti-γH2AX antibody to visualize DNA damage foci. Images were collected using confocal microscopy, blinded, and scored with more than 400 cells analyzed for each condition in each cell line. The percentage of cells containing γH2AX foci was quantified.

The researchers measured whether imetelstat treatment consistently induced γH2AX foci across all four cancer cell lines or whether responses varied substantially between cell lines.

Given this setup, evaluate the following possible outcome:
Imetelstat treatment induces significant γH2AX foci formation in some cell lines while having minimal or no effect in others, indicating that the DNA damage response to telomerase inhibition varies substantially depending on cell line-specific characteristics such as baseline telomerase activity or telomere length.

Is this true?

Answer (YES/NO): NO